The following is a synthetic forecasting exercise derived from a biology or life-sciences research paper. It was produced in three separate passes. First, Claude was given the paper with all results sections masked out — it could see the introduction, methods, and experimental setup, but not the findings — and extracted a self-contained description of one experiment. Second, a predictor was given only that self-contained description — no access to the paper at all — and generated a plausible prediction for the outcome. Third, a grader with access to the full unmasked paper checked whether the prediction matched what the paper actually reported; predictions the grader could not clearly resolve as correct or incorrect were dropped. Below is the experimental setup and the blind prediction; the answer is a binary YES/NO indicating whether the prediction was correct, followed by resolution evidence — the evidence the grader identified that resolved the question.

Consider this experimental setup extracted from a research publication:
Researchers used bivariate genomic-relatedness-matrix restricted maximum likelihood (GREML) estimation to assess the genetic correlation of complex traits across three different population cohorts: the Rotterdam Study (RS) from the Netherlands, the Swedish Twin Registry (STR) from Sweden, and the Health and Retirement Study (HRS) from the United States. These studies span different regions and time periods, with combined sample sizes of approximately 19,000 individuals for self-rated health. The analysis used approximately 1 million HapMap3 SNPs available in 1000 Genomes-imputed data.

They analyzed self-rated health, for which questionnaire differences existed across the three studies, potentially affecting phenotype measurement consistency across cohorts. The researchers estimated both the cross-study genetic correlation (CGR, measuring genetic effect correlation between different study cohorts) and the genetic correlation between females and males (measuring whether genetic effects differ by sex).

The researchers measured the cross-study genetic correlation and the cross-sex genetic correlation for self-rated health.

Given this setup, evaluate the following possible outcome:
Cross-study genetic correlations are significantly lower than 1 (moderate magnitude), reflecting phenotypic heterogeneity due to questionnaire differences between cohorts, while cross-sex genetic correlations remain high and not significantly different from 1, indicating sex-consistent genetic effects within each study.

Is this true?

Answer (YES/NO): YES